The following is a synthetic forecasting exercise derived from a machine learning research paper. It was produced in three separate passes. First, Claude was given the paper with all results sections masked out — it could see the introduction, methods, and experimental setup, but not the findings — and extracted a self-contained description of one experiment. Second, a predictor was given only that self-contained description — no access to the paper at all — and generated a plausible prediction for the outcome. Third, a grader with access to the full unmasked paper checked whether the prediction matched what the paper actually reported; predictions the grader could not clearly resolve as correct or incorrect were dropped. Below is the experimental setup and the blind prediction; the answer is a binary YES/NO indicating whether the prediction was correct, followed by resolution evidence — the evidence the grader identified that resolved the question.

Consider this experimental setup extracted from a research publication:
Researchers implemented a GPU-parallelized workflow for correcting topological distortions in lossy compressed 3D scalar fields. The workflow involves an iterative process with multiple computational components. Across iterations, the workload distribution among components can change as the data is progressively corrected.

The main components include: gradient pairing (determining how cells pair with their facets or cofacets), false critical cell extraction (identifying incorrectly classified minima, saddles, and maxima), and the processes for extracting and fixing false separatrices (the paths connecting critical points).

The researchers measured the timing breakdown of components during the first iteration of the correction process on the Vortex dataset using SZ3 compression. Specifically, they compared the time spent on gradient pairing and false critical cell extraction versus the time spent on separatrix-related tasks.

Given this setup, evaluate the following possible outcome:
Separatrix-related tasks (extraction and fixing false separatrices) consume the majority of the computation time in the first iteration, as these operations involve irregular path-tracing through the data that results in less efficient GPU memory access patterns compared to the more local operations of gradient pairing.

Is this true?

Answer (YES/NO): NO